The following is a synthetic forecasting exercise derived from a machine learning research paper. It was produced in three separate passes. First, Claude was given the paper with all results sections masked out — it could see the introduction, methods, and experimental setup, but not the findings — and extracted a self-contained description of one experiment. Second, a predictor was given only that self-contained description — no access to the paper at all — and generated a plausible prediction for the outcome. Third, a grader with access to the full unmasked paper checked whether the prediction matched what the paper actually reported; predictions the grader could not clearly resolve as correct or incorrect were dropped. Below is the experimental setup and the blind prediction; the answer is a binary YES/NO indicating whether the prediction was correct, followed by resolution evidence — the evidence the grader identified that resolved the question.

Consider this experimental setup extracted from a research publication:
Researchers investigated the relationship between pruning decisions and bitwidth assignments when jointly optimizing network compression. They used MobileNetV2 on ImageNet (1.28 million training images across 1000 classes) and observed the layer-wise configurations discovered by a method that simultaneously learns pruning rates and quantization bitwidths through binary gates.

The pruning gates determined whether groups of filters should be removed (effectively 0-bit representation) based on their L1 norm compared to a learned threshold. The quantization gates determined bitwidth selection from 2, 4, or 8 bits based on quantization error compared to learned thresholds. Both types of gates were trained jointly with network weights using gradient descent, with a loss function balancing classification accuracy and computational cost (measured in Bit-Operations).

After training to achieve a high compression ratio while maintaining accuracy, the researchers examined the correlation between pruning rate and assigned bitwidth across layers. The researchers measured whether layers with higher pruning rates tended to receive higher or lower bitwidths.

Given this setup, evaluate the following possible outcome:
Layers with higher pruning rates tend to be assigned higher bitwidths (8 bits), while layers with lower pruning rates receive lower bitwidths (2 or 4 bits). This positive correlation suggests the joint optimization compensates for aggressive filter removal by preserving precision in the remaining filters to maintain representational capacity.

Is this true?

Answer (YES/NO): YES